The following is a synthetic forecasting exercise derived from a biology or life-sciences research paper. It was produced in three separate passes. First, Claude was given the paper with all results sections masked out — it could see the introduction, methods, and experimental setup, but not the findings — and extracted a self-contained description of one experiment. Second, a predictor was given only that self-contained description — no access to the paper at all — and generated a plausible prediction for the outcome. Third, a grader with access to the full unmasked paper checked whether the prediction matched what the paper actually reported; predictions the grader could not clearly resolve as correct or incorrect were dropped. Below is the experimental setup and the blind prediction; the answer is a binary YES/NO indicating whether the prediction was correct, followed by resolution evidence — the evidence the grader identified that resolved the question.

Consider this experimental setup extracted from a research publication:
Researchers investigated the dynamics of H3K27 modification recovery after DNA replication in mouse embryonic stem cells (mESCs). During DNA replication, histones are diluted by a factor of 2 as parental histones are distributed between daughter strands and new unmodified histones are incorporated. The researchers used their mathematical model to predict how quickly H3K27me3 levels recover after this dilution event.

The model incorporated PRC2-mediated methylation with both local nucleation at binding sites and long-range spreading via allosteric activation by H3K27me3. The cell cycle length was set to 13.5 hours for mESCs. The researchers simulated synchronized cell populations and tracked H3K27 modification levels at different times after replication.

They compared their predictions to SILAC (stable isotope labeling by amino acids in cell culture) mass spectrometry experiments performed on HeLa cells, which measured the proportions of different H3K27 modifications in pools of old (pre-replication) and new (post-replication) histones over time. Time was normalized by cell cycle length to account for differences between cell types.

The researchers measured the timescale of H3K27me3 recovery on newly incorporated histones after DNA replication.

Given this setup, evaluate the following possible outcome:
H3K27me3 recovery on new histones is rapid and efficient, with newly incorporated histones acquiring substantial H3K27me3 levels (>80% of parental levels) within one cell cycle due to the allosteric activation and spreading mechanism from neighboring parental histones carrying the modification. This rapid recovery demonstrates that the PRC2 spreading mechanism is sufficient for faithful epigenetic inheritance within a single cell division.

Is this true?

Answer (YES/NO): NO